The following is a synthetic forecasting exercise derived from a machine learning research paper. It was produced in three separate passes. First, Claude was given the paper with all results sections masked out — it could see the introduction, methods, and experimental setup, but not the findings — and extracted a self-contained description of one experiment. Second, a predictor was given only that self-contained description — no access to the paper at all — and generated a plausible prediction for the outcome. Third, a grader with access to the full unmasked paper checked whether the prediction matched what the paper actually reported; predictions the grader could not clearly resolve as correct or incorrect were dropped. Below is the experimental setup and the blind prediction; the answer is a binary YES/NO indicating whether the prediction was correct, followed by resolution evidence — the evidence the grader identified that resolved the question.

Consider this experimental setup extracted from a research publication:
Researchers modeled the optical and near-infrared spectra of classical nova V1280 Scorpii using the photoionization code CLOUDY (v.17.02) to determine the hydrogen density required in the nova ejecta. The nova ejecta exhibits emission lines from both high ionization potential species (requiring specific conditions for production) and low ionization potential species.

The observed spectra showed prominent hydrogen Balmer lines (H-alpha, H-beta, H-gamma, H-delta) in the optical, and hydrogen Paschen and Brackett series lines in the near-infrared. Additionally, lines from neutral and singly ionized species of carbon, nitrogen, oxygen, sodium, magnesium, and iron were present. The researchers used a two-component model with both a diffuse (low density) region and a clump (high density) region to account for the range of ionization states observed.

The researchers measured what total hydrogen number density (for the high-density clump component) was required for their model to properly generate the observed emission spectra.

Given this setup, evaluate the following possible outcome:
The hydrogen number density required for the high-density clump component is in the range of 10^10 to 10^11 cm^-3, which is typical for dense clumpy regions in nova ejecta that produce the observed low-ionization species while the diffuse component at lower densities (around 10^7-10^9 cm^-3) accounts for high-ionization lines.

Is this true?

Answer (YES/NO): NO